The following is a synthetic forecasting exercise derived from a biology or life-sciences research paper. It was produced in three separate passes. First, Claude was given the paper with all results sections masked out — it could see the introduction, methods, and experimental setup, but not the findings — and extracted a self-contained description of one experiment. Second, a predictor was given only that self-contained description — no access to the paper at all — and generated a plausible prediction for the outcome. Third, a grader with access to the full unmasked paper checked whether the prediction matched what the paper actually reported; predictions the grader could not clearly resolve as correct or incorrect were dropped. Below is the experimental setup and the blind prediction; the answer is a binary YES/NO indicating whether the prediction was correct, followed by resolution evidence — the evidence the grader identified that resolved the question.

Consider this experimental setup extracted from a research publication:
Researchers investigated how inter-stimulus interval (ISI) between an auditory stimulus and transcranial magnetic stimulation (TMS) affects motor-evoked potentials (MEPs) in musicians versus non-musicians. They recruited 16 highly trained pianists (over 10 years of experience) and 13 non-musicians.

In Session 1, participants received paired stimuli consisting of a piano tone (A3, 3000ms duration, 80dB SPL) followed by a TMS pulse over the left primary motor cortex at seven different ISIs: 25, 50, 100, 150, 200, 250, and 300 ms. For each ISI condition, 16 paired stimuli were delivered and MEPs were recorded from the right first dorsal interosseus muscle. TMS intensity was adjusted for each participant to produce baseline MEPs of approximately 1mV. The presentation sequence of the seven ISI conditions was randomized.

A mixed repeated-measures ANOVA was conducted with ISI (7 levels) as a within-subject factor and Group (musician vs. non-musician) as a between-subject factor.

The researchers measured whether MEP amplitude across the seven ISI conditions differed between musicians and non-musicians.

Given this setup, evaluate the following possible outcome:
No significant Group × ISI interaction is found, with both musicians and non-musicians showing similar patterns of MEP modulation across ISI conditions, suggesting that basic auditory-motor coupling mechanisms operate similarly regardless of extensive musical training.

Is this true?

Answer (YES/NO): YES